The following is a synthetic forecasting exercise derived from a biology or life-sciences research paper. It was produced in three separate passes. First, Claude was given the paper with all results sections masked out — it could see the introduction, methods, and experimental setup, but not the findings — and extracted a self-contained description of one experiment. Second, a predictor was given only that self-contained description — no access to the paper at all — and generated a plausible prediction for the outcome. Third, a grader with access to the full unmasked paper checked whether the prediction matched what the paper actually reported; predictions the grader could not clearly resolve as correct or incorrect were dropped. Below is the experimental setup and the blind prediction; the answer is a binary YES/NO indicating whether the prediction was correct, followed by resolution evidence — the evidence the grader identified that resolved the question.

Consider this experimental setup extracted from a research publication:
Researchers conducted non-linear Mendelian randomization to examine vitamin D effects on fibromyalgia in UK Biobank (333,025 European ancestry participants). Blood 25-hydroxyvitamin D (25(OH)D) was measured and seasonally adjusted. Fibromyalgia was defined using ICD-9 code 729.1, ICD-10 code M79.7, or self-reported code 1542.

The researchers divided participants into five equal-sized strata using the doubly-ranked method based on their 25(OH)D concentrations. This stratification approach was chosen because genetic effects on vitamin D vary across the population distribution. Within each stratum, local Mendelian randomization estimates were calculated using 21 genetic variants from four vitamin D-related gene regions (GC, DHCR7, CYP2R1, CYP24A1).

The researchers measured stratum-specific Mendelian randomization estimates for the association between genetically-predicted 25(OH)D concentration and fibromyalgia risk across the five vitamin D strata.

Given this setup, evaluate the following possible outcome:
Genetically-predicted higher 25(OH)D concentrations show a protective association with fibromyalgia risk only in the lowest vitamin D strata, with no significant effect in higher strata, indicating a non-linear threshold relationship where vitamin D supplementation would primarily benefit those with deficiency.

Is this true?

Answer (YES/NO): NO